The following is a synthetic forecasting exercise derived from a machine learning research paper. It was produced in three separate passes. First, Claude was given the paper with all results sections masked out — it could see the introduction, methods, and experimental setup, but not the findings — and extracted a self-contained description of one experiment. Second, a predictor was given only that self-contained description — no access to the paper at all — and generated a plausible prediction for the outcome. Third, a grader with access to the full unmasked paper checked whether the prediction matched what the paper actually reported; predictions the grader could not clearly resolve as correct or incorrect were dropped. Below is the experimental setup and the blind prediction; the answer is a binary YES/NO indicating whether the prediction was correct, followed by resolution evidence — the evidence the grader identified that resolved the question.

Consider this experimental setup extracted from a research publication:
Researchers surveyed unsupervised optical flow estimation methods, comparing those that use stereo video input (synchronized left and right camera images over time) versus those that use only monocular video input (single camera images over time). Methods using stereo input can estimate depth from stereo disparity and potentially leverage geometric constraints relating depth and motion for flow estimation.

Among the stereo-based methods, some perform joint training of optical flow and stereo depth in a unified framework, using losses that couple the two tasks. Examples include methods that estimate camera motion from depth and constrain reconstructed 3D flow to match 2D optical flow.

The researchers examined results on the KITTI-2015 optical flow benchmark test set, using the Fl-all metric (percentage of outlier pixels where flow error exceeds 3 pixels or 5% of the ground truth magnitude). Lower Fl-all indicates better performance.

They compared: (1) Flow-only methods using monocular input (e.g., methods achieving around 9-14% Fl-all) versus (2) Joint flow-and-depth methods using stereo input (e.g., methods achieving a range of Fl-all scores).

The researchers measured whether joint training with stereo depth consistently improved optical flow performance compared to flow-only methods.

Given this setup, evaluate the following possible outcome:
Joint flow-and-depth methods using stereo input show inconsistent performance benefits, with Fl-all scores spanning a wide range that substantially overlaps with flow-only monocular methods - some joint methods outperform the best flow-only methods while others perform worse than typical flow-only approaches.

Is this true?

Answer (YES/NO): YES